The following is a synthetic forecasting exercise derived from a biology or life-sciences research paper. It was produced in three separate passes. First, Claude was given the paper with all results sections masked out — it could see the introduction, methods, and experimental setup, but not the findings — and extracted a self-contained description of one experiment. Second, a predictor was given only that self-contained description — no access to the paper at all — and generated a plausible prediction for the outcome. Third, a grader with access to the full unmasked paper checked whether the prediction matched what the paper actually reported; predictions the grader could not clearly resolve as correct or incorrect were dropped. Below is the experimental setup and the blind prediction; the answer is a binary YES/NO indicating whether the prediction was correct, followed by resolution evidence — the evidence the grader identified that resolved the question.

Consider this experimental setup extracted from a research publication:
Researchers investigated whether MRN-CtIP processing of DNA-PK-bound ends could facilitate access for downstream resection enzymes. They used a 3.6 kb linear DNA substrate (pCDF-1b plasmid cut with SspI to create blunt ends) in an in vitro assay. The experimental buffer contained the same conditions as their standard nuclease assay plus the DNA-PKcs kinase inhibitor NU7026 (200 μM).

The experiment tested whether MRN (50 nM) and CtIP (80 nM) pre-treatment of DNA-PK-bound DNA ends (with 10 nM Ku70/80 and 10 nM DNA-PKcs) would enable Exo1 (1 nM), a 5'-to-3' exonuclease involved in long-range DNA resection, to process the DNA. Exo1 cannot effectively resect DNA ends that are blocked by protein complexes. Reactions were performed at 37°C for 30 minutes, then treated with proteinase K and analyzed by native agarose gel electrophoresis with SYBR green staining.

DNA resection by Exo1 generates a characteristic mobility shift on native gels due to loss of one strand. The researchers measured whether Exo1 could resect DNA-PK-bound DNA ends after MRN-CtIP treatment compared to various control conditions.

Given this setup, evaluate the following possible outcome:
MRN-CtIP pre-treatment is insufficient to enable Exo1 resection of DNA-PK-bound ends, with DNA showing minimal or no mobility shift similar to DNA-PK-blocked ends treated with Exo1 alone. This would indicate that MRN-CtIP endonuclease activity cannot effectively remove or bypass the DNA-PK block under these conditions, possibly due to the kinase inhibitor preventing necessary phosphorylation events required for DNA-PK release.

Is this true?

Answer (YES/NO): NO